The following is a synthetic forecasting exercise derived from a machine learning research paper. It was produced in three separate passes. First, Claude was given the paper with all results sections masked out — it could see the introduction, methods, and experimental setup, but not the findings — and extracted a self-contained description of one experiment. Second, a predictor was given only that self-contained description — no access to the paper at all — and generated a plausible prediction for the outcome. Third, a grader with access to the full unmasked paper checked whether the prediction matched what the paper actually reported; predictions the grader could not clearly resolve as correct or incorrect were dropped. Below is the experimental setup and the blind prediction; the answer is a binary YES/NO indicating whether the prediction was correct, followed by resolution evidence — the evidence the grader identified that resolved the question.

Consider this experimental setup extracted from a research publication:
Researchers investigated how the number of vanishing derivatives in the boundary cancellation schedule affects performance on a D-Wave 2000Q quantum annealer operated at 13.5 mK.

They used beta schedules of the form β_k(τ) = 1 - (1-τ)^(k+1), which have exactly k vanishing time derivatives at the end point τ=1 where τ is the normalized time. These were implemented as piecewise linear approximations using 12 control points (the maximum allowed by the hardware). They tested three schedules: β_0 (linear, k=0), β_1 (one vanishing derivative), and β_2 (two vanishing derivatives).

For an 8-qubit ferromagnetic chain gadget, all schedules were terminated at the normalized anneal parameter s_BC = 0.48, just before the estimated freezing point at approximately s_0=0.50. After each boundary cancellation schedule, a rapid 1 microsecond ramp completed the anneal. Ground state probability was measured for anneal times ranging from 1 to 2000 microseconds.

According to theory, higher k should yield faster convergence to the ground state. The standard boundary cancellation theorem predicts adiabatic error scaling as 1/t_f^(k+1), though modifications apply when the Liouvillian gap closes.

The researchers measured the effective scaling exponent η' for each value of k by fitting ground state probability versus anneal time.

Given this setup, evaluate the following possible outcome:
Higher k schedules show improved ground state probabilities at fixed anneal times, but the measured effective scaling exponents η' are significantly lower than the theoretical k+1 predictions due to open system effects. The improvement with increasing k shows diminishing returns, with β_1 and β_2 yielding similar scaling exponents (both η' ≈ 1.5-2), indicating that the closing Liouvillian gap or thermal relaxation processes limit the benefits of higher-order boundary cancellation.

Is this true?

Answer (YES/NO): NO